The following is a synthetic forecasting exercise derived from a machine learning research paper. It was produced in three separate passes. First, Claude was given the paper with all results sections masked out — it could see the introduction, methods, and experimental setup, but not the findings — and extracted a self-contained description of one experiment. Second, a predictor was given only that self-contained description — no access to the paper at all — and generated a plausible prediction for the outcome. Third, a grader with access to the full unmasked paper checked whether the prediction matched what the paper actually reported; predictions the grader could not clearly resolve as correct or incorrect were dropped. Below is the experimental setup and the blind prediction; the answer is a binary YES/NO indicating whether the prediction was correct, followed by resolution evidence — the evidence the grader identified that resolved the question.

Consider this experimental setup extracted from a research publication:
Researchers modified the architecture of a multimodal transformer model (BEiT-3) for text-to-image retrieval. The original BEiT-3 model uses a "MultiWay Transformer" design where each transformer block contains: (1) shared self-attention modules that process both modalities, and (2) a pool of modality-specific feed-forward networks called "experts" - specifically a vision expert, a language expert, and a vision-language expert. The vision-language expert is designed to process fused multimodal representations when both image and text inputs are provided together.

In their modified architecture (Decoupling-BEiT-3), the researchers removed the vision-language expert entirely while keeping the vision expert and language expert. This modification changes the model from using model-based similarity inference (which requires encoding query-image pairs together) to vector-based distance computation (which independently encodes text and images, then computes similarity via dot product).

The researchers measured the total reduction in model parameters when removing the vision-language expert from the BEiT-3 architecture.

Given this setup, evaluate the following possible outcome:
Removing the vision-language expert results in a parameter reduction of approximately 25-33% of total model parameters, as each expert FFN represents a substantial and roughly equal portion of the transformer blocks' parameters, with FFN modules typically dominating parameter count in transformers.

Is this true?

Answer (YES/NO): YES